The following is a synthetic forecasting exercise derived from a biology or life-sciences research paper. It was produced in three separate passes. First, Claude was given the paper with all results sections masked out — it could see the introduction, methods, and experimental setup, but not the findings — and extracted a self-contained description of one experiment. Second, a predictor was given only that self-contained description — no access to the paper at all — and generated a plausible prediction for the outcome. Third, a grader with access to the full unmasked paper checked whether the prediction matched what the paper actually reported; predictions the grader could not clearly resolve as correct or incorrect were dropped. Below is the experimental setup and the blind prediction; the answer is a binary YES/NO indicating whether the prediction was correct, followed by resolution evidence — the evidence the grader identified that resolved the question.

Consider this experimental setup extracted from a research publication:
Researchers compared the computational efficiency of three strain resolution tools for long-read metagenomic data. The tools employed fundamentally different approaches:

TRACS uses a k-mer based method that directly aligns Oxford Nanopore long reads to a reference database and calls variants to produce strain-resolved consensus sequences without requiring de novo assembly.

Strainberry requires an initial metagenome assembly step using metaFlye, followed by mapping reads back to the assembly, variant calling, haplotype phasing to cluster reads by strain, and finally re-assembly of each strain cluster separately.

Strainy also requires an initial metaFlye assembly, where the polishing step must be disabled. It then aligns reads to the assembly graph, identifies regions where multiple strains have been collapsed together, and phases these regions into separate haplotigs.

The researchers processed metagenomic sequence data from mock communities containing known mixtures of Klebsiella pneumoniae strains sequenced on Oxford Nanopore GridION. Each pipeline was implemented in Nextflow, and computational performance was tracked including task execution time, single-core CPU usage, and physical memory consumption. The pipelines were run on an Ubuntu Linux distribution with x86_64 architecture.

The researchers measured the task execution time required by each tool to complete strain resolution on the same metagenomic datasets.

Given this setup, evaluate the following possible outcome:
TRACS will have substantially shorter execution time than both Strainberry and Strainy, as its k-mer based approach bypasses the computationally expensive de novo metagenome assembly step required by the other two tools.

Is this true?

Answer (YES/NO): YES